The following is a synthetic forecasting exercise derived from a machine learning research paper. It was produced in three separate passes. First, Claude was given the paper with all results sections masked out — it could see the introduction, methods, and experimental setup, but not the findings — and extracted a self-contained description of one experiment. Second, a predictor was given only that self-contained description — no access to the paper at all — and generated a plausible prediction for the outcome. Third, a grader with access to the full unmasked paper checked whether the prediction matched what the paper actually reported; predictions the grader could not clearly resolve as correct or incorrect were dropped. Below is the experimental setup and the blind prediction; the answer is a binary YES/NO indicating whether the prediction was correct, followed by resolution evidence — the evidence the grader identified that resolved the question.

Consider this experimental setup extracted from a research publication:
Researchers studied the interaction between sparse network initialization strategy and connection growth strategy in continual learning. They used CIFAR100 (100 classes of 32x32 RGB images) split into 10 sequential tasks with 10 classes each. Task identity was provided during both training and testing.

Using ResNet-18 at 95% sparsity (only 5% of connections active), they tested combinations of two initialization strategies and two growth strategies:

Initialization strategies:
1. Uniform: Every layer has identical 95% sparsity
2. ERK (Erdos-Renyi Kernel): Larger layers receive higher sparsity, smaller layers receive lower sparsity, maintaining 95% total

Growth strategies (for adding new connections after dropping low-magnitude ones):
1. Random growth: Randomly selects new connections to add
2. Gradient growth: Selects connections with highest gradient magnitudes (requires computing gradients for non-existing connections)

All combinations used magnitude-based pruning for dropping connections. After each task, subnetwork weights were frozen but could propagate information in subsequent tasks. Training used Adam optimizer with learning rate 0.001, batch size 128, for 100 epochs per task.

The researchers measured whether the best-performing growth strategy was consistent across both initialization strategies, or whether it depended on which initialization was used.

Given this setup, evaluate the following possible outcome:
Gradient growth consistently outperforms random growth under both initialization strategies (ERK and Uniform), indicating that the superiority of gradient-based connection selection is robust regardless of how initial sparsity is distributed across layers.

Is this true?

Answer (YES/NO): YES